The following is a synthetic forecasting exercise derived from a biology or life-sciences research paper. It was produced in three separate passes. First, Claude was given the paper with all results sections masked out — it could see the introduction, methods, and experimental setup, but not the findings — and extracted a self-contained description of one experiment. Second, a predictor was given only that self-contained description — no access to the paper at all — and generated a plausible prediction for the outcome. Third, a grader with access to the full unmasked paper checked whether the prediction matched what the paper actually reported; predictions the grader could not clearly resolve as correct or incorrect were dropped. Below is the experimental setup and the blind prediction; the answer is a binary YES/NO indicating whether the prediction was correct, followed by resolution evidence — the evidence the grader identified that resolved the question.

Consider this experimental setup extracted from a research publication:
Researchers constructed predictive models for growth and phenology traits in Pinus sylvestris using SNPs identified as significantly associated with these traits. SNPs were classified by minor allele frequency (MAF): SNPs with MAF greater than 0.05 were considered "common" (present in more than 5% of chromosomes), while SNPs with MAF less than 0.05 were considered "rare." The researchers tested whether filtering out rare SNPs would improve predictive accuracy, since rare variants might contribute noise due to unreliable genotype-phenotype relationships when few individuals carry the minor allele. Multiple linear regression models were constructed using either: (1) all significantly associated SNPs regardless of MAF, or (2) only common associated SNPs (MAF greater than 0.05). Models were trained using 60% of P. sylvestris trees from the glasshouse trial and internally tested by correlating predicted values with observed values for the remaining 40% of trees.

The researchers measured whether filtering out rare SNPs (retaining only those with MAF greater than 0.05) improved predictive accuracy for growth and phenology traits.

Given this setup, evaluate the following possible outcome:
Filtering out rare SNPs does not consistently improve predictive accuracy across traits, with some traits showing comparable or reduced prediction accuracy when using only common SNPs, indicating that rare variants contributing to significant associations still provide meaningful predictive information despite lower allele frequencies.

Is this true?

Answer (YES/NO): NO